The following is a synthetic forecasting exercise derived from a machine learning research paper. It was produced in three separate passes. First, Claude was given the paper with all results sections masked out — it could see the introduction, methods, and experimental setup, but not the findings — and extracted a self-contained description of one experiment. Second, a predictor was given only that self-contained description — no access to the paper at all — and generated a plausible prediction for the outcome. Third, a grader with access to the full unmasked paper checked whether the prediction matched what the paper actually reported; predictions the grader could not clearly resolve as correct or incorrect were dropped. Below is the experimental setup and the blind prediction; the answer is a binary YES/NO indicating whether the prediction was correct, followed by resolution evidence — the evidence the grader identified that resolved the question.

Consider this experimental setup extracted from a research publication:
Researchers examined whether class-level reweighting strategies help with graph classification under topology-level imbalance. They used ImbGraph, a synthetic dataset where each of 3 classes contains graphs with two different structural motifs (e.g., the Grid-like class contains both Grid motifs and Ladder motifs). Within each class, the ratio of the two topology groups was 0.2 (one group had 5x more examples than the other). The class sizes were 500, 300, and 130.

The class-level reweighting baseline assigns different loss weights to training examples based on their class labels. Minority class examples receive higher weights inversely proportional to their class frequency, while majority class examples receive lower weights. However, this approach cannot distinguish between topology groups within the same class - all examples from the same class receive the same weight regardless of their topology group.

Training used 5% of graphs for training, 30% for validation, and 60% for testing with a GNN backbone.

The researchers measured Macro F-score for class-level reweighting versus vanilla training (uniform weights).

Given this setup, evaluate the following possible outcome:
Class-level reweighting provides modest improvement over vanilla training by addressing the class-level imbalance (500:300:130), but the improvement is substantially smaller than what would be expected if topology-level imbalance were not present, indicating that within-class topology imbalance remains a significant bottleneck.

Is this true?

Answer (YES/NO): NO